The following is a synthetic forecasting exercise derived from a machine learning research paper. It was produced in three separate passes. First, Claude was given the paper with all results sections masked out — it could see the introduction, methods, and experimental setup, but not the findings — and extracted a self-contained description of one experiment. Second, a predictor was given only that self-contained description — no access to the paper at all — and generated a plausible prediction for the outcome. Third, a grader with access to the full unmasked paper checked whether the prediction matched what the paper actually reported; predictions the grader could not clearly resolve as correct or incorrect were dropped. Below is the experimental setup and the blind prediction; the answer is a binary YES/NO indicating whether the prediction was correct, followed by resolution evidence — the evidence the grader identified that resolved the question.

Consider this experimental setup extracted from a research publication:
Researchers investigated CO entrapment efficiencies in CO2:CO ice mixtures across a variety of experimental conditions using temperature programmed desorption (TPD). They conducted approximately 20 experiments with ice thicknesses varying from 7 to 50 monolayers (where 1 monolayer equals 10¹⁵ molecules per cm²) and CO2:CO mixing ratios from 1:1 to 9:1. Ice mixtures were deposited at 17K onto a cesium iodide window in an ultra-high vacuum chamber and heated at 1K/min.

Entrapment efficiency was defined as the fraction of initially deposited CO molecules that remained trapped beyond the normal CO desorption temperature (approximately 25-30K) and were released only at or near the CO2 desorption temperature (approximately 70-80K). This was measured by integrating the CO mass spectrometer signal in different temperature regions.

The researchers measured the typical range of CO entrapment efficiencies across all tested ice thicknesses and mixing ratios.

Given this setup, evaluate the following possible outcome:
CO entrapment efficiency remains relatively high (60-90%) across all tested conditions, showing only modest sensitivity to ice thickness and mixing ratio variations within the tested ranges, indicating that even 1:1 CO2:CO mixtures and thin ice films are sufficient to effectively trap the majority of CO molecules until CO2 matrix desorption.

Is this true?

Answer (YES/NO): NO